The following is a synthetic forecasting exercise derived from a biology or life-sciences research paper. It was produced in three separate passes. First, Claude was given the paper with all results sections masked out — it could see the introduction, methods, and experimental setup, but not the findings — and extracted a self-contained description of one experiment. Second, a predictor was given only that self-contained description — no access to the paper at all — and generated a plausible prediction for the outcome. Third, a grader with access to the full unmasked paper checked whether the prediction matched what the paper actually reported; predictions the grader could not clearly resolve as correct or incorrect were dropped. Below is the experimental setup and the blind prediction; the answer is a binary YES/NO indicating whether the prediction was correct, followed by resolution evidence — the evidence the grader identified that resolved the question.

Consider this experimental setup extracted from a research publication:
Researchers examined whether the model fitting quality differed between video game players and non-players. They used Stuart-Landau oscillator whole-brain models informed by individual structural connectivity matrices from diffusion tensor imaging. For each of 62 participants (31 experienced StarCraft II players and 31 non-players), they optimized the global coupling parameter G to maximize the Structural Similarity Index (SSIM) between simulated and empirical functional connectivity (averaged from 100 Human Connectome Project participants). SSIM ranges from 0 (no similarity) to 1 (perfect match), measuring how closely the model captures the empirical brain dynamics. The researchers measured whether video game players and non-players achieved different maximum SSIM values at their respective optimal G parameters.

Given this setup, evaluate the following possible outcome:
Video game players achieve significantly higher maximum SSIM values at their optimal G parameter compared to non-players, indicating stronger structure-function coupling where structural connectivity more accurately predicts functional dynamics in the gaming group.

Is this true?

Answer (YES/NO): NO